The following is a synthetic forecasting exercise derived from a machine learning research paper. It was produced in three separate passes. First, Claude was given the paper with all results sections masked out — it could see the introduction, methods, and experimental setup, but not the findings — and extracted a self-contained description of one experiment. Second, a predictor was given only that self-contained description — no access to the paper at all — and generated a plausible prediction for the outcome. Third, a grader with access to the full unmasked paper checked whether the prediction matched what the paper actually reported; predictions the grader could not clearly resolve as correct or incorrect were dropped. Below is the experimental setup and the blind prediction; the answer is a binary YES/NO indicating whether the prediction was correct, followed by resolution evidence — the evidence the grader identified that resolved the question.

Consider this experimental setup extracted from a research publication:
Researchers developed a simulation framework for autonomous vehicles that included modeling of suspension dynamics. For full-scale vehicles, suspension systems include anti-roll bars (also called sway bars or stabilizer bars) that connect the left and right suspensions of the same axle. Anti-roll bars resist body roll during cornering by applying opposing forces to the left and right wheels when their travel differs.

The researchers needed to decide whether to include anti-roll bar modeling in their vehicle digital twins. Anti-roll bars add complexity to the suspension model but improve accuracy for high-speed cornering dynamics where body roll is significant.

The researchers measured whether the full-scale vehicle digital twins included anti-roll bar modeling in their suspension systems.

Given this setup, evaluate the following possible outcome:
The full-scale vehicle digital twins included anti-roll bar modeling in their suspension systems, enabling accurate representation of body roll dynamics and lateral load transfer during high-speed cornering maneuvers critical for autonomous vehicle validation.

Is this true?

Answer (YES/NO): YES